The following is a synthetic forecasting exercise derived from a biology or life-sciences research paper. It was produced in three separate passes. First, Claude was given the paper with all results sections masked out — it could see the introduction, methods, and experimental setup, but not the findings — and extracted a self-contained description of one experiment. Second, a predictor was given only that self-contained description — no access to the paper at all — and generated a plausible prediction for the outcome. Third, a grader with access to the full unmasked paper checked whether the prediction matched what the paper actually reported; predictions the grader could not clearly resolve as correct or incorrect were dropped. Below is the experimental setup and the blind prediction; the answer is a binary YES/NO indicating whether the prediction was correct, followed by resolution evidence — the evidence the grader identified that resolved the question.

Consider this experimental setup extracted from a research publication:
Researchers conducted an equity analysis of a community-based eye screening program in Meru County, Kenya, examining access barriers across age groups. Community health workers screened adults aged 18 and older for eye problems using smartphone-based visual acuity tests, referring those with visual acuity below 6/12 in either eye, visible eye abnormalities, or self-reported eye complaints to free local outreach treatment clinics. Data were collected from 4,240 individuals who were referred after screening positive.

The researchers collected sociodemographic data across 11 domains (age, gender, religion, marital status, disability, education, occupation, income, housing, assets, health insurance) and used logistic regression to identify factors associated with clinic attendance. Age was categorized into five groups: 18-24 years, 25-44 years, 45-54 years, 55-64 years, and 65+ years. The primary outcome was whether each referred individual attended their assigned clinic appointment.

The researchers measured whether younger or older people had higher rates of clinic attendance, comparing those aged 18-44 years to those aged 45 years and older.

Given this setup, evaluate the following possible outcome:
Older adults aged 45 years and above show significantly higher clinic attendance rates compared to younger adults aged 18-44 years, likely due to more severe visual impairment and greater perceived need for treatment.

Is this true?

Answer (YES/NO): NO